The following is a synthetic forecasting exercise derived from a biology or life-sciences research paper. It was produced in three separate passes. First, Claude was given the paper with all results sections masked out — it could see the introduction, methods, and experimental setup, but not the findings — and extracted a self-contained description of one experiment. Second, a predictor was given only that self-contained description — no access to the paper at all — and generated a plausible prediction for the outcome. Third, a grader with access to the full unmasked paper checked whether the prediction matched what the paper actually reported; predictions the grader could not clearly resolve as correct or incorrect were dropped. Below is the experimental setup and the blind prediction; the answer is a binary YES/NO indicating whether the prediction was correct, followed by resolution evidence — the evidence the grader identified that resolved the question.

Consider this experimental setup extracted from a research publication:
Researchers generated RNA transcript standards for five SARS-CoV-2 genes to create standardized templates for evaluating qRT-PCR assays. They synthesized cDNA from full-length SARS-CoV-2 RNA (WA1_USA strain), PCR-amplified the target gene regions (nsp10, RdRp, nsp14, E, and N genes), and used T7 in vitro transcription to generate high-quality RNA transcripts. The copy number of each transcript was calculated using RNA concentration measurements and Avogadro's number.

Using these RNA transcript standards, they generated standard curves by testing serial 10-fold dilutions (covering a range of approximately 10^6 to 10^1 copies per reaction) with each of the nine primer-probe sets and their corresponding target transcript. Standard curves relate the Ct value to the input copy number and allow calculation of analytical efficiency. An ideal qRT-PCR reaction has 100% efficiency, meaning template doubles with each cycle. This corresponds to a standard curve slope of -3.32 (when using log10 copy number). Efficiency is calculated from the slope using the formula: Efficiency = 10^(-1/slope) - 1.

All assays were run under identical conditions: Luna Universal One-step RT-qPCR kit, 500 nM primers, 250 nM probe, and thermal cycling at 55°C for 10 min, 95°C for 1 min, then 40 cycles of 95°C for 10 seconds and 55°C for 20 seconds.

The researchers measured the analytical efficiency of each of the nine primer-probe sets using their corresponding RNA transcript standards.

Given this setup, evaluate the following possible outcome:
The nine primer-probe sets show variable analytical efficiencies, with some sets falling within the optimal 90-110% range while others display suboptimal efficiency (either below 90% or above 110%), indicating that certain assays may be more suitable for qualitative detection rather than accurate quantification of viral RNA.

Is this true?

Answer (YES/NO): NO